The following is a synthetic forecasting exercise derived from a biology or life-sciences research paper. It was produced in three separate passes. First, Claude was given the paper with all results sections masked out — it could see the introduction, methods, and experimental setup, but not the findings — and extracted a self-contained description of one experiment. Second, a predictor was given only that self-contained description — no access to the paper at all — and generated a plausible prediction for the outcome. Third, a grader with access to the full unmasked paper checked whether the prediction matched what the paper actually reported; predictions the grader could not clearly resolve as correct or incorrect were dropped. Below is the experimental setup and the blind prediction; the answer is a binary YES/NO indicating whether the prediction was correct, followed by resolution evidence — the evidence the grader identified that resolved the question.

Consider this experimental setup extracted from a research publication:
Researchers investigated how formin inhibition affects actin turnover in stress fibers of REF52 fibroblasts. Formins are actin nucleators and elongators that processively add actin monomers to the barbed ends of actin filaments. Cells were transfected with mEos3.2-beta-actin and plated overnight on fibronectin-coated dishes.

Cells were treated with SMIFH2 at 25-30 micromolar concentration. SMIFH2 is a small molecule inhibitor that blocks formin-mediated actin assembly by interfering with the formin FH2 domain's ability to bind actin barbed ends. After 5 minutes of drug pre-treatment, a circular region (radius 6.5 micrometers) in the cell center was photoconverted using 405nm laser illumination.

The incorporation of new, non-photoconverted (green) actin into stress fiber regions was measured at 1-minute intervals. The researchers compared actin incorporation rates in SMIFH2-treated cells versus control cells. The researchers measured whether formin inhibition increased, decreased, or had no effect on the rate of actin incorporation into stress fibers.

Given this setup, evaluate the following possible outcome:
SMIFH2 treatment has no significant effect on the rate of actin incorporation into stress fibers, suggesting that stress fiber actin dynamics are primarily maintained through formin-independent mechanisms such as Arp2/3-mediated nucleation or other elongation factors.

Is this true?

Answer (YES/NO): NO